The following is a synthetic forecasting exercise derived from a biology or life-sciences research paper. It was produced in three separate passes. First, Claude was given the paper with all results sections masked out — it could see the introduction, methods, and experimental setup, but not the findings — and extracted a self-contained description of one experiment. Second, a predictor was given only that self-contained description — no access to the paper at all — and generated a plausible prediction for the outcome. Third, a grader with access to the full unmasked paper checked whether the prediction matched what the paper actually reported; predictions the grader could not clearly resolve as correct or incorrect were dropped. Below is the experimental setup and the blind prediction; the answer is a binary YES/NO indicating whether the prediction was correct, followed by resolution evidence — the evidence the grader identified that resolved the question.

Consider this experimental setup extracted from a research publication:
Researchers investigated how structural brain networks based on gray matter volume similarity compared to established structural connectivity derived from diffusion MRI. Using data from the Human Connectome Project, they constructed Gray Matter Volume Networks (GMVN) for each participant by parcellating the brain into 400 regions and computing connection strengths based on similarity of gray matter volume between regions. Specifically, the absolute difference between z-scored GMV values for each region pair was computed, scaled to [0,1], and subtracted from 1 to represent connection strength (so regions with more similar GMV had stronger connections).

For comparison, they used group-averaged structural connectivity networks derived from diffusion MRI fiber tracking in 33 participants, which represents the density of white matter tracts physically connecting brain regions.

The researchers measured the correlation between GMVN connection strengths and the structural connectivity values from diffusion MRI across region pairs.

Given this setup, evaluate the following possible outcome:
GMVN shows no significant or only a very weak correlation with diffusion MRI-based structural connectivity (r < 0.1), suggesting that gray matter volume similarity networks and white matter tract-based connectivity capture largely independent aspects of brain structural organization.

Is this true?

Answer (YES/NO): NO